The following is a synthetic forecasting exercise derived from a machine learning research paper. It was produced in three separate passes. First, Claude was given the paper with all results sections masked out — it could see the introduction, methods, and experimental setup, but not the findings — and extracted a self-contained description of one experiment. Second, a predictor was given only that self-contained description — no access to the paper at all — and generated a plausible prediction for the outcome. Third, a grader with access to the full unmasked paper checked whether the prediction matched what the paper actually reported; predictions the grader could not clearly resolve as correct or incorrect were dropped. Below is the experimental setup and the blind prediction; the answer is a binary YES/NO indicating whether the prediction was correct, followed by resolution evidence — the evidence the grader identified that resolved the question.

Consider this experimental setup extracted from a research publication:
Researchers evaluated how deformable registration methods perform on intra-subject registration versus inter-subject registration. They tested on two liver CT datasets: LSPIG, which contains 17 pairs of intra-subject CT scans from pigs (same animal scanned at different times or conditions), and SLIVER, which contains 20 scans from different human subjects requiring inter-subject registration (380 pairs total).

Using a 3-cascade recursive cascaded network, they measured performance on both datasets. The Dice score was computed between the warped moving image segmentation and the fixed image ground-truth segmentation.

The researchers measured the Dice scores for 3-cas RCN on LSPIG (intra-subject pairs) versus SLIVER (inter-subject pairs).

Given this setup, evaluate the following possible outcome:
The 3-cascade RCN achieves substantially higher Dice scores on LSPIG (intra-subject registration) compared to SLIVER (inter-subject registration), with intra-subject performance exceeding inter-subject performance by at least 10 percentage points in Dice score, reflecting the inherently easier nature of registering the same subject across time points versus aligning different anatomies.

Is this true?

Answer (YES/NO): NO